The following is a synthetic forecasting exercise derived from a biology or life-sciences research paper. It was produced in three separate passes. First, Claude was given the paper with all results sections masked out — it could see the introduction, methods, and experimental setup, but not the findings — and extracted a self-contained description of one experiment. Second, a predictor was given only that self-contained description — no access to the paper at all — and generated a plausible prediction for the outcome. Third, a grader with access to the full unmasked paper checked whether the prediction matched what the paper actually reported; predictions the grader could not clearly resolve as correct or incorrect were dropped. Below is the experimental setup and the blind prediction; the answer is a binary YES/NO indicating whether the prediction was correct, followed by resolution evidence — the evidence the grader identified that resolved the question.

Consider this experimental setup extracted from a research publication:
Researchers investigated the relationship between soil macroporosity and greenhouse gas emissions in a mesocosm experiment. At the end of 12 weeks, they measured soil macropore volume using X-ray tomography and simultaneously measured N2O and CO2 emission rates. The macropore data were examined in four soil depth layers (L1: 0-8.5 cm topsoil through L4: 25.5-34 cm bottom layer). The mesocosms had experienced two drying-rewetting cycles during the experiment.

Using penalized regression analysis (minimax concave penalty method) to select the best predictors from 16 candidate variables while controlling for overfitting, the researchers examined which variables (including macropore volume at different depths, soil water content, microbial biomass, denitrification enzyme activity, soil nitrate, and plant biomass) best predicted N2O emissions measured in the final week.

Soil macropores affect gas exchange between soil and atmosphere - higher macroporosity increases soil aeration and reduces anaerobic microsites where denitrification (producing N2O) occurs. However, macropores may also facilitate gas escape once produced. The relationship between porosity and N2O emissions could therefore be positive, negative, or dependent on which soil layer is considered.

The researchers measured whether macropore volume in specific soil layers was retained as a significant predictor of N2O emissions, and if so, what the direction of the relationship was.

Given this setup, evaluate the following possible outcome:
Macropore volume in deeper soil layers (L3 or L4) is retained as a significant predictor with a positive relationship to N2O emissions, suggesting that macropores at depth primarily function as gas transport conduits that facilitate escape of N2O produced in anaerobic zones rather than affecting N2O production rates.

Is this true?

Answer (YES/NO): NO